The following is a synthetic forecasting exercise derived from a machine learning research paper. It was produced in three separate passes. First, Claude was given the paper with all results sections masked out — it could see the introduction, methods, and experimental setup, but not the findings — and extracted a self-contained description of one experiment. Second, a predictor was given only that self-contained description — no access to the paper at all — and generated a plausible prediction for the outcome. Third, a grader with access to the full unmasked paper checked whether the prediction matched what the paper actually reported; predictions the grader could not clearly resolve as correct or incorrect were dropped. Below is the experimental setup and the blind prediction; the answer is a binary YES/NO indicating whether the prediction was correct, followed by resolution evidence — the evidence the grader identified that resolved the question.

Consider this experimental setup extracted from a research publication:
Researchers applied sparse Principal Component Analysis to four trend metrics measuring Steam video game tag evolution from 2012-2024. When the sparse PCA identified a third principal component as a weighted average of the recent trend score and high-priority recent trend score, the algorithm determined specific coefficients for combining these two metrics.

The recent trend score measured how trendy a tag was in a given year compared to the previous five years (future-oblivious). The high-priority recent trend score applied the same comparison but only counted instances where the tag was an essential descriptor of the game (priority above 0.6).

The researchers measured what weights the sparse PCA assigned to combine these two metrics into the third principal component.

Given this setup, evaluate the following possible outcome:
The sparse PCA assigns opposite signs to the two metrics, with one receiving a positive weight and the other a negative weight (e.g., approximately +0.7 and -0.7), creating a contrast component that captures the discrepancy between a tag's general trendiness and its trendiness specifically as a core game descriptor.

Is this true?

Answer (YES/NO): NO